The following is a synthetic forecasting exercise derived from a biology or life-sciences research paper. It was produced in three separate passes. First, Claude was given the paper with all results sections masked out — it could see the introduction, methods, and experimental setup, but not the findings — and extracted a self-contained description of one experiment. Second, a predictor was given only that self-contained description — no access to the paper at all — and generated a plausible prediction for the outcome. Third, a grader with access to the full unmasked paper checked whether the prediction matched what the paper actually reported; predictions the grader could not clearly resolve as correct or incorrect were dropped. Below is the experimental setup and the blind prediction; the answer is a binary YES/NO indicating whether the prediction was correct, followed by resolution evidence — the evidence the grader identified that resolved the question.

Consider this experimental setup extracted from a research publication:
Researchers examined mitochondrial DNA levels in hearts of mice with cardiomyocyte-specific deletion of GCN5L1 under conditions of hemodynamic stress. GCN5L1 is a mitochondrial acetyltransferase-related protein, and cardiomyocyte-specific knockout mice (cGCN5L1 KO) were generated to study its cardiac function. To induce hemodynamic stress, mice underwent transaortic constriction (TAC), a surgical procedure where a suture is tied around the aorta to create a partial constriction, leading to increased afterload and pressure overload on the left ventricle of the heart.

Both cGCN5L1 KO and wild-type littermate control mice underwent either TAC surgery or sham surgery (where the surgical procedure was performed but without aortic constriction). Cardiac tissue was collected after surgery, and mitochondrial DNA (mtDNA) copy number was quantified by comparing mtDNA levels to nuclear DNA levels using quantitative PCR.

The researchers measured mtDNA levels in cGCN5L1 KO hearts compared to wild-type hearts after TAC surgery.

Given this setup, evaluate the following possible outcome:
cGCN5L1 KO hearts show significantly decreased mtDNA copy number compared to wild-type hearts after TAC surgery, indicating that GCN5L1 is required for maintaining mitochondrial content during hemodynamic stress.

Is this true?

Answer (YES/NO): YES